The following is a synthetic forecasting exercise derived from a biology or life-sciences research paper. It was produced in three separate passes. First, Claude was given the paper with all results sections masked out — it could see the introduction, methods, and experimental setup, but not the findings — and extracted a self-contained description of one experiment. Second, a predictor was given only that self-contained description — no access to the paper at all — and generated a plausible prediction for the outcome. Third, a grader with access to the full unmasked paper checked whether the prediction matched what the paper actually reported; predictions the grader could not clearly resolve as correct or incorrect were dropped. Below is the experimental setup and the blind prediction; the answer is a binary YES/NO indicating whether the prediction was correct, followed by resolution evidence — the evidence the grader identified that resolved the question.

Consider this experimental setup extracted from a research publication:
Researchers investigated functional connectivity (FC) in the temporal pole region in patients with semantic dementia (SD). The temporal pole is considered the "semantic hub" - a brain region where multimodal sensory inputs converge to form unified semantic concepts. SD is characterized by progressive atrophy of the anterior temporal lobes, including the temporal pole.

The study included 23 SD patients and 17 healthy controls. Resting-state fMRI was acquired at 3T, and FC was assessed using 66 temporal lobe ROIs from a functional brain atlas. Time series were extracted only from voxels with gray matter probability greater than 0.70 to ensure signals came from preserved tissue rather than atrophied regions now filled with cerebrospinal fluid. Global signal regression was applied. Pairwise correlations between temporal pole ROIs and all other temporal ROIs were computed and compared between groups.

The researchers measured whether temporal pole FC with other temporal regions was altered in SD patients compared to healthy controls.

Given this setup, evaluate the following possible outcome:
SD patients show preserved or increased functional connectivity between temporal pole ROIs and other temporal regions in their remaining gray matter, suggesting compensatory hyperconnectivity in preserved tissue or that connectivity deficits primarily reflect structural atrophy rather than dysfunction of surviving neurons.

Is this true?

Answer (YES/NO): NO